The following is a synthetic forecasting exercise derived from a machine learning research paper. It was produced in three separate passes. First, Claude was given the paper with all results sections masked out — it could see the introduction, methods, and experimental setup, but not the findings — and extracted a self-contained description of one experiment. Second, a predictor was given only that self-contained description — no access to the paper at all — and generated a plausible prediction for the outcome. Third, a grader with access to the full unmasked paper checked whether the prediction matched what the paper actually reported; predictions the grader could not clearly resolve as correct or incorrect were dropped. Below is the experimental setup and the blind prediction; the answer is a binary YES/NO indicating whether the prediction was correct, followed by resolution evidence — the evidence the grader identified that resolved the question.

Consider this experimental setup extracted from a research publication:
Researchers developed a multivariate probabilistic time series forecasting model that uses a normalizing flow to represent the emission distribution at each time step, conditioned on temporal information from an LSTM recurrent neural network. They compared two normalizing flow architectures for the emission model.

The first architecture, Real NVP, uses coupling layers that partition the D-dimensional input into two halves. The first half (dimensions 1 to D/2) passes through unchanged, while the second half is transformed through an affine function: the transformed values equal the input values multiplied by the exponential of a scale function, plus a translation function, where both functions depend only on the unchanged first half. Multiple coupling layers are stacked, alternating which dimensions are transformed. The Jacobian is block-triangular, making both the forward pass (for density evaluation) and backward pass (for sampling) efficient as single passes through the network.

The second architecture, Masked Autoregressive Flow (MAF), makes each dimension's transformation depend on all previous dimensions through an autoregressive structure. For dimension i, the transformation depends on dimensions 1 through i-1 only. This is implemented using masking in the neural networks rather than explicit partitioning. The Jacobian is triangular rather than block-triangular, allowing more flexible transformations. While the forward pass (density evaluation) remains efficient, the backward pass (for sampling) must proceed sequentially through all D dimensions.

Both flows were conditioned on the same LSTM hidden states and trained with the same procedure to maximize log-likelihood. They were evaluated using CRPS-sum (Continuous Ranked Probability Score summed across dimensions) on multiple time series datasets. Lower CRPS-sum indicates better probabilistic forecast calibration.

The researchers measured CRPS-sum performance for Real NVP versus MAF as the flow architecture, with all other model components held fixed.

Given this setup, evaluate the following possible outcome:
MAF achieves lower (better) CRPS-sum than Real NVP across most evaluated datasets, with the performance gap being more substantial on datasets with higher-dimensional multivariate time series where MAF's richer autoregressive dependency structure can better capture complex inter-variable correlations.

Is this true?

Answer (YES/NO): NO